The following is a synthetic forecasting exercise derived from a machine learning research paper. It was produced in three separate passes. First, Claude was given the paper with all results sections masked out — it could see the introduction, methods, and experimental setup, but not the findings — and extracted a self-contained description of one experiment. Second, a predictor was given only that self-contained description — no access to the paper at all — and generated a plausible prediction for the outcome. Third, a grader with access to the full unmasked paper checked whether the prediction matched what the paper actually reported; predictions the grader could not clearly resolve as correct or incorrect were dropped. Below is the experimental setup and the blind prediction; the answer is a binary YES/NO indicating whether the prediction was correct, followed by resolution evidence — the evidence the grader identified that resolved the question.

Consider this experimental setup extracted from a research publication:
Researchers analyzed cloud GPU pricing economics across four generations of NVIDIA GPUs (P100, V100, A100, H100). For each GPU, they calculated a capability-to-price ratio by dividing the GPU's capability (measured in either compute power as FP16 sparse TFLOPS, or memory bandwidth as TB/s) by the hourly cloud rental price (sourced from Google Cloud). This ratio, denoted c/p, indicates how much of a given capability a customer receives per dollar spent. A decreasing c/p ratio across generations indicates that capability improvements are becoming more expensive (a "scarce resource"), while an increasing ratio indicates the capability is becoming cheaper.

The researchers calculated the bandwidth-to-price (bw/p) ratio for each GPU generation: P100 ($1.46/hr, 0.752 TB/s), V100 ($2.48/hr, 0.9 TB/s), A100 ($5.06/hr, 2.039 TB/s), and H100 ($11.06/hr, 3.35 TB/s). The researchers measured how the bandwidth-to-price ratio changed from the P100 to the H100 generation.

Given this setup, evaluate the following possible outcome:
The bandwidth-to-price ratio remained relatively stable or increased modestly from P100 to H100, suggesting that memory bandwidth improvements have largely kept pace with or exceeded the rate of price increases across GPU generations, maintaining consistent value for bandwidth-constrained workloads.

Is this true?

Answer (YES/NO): NO